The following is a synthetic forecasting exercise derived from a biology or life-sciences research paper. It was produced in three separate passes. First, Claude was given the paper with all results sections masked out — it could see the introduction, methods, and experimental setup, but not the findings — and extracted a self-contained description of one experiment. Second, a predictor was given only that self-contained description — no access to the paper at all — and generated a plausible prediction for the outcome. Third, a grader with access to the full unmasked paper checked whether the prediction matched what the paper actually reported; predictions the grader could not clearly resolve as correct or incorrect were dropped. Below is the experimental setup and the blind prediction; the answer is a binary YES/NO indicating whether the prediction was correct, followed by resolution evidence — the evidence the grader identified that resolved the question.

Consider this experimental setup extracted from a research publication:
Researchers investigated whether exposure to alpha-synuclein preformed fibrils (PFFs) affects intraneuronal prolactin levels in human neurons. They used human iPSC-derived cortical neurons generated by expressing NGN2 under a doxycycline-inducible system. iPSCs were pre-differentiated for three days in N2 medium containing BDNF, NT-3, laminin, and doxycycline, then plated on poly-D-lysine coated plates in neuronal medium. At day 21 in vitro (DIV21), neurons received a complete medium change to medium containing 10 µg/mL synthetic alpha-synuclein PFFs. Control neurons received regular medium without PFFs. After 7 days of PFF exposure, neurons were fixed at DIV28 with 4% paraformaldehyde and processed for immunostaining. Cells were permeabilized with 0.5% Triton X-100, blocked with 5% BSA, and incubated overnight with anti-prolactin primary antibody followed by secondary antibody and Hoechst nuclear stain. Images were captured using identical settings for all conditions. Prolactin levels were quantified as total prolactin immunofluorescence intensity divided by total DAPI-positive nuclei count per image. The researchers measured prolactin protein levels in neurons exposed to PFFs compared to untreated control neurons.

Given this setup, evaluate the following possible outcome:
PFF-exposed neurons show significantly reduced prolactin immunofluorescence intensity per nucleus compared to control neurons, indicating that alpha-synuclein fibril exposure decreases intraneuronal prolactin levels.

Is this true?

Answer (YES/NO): YES